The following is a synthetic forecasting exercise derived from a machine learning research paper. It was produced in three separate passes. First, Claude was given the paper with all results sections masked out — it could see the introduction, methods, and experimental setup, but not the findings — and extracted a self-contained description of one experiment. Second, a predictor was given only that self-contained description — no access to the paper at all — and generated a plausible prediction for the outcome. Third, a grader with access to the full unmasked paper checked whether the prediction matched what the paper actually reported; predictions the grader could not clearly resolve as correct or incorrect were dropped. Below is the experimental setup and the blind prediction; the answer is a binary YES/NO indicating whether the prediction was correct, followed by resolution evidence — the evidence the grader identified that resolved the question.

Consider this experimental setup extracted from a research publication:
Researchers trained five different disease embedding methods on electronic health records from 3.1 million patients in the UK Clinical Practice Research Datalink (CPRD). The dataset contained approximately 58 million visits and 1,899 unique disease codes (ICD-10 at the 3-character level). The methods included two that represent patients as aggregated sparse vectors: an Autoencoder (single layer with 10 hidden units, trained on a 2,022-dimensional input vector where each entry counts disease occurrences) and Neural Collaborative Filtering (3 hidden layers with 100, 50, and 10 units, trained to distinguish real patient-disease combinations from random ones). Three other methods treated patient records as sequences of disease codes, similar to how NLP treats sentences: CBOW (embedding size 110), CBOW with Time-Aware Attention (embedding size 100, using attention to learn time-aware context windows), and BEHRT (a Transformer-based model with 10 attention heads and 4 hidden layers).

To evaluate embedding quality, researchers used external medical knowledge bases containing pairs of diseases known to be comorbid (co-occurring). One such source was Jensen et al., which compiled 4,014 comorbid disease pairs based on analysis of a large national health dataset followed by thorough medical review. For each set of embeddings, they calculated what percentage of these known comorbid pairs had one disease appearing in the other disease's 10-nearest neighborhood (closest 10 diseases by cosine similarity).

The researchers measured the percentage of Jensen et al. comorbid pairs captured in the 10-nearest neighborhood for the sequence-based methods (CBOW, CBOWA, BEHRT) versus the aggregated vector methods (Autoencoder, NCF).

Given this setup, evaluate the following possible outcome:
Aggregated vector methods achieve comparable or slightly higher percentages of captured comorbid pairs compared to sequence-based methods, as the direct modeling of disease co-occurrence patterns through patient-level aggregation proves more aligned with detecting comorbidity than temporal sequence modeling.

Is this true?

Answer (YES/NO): NO